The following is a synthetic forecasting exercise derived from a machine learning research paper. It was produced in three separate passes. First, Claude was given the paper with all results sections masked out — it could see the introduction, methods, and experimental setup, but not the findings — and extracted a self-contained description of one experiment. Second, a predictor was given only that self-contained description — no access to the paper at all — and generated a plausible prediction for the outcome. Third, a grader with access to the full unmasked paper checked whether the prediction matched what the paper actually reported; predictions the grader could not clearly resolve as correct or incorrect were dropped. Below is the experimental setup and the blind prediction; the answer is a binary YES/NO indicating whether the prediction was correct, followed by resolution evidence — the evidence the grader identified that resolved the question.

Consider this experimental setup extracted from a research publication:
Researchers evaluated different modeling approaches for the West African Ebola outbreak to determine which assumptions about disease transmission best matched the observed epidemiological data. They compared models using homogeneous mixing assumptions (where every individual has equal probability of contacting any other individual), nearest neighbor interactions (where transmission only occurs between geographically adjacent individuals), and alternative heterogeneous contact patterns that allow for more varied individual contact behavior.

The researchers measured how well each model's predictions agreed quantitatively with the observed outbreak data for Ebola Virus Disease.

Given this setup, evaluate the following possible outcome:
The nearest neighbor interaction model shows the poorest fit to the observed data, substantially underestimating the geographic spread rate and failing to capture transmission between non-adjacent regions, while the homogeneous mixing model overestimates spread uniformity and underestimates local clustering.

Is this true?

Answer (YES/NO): NO